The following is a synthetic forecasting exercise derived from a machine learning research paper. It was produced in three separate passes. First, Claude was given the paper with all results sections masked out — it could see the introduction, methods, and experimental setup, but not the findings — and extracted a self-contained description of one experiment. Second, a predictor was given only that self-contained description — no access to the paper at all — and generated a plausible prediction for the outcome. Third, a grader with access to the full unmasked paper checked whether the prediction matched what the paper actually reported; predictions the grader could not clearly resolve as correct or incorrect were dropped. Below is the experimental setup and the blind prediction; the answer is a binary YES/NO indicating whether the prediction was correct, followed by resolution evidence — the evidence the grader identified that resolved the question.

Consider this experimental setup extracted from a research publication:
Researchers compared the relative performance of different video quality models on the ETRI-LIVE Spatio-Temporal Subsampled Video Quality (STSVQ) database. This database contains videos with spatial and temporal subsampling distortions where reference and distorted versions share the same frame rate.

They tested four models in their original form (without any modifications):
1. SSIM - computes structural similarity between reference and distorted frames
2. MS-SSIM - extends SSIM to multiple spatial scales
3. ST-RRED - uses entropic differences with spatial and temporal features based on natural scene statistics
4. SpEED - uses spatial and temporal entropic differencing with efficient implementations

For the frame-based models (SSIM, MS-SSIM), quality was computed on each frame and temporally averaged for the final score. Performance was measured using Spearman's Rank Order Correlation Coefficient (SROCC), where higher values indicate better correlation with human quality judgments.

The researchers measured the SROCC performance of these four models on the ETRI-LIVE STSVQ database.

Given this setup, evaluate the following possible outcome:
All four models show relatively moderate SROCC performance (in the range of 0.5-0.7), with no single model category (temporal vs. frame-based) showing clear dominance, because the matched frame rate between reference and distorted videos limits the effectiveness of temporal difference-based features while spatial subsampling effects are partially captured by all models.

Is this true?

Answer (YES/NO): NO